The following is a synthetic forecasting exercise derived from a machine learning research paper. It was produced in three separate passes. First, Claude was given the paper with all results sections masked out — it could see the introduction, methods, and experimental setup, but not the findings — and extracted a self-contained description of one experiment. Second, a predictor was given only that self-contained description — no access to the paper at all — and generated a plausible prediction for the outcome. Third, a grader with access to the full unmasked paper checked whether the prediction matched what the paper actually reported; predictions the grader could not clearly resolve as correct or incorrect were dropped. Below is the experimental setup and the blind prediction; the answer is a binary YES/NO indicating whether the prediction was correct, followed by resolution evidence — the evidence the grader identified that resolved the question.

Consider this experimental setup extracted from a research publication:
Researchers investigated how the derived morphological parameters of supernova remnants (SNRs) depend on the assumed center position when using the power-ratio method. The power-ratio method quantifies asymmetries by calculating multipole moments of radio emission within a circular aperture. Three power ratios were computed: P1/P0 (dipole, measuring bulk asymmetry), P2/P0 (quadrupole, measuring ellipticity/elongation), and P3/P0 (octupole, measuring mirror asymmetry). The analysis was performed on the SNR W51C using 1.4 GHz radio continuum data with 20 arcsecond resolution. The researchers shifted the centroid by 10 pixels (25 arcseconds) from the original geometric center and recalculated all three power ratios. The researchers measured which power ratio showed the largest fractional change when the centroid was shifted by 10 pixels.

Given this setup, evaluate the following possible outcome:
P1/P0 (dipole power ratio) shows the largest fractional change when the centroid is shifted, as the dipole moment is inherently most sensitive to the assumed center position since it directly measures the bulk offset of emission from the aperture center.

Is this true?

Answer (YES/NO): YES